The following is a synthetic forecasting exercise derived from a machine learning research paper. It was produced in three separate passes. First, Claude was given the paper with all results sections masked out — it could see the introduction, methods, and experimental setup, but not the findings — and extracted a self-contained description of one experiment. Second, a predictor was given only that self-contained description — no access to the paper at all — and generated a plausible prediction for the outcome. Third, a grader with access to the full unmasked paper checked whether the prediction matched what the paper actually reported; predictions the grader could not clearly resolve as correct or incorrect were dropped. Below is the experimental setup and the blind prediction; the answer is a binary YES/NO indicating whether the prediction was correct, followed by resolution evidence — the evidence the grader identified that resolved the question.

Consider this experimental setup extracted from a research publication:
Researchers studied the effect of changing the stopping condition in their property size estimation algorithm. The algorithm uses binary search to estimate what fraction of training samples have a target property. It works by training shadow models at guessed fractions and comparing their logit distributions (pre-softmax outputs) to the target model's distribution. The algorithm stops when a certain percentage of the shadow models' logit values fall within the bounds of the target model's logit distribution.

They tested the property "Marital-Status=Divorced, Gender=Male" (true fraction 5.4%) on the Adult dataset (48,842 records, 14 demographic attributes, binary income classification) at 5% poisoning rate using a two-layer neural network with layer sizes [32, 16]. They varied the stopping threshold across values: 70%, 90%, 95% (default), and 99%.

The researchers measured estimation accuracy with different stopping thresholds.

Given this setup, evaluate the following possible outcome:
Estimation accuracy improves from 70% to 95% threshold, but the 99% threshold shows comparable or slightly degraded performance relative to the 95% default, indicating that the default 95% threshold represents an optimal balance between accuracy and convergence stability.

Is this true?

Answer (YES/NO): YES